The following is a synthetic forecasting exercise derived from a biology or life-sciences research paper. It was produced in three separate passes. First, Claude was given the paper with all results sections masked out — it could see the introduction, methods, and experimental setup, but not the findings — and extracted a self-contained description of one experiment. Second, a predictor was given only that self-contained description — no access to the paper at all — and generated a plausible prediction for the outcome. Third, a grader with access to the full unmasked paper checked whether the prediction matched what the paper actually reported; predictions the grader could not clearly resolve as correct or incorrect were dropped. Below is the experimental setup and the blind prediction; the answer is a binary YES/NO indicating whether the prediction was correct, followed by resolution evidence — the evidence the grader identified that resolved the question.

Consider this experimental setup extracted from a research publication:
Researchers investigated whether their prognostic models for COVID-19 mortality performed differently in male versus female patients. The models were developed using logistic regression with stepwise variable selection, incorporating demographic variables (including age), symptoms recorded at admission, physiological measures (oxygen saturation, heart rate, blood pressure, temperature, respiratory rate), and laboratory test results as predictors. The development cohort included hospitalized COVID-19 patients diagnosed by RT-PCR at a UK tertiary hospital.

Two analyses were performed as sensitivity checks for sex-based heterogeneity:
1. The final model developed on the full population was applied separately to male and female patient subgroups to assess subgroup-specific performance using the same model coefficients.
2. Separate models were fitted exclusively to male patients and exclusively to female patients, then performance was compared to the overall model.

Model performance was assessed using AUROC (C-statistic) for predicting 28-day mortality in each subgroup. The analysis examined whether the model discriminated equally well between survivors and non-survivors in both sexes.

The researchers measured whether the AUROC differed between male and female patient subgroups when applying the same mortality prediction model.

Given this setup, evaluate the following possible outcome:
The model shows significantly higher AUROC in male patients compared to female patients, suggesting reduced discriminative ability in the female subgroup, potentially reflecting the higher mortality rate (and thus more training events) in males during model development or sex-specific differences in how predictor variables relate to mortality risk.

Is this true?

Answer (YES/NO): NO